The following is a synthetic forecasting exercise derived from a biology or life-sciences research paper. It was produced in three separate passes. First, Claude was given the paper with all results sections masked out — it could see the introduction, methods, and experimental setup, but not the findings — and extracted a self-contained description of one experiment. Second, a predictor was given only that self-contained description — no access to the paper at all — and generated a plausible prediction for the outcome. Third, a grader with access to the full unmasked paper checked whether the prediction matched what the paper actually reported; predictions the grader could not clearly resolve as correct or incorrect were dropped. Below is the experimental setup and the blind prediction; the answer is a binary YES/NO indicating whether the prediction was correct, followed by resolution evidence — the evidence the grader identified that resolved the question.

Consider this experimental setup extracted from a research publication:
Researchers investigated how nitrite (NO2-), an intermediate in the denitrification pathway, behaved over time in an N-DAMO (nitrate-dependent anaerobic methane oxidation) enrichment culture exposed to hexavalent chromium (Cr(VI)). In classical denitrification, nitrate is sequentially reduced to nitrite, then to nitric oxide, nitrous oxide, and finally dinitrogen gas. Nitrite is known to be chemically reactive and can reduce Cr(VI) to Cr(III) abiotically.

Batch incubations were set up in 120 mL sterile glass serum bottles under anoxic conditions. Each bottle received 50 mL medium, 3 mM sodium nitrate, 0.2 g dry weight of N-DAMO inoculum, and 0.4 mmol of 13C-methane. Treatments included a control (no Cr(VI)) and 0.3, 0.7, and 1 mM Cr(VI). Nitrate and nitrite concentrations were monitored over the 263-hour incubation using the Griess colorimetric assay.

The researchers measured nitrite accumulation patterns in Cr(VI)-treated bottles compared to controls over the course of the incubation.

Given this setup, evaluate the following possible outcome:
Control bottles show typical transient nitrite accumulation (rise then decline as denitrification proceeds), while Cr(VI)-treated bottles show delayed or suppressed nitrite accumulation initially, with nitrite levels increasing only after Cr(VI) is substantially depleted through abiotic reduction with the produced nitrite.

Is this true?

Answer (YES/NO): NO